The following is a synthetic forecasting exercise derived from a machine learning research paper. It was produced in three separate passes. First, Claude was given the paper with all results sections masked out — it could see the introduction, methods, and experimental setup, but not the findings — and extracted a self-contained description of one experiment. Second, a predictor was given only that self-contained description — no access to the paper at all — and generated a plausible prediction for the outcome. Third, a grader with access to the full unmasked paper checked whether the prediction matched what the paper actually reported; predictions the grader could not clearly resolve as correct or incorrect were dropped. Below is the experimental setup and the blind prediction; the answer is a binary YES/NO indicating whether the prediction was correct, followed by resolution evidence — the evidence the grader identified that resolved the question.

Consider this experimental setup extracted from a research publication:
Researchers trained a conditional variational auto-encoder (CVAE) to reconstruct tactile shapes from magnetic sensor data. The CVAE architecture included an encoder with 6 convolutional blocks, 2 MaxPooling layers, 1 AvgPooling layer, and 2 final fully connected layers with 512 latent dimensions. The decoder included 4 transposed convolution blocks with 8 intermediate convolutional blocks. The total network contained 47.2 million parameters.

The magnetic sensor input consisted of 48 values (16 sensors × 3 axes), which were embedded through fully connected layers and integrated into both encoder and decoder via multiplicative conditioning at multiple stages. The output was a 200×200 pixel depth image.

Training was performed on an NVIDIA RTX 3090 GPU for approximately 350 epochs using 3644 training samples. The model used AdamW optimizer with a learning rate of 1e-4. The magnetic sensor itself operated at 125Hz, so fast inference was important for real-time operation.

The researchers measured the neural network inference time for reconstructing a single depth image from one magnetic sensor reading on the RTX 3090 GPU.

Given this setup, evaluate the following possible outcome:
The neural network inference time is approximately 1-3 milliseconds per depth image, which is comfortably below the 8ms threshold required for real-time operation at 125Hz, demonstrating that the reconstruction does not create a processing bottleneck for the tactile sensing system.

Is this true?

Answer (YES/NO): YES